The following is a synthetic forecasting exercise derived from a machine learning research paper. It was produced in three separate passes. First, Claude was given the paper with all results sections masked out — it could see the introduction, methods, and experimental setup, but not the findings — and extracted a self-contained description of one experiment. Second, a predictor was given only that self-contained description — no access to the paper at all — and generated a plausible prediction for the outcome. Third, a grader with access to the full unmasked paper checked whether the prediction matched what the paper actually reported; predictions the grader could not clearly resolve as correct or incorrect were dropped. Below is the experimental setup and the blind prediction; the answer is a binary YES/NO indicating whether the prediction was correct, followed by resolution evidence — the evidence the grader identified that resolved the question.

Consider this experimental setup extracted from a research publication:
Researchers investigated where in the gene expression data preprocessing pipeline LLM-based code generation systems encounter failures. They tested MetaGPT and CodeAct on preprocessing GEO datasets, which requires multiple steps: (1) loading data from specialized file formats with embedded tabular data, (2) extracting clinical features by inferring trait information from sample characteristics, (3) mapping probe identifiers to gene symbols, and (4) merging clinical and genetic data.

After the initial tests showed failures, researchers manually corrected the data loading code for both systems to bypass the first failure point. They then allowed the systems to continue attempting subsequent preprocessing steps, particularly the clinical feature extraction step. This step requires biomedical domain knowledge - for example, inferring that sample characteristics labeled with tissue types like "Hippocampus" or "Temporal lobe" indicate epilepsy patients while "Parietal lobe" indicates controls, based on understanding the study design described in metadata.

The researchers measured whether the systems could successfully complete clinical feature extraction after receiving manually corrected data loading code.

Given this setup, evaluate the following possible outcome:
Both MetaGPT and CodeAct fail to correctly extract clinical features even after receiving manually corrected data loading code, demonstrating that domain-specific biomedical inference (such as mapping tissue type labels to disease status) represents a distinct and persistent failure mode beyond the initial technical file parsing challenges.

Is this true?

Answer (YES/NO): YES